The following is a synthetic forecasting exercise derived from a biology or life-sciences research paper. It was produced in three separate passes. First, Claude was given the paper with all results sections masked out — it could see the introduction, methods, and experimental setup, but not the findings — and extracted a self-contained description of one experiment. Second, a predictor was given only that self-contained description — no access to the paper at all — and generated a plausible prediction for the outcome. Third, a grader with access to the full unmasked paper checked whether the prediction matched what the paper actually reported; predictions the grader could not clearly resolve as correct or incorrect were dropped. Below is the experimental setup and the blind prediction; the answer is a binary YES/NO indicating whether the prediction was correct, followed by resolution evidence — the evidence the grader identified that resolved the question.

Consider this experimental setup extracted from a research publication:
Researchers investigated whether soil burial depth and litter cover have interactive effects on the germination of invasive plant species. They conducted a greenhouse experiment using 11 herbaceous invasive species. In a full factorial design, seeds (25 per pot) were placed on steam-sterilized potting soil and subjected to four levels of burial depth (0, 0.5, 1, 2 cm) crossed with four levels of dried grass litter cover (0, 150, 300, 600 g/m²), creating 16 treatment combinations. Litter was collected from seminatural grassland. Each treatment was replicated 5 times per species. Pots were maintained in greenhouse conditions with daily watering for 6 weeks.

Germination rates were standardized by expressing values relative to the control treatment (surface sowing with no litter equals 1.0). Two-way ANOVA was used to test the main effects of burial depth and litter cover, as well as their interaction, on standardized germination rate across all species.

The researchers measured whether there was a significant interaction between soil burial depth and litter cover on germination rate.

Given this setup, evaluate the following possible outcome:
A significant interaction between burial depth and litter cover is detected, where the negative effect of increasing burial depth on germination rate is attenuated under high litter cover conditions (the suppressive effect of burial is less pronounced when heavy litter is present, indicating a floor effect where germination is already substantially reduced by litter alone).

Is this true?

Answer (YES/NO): NO